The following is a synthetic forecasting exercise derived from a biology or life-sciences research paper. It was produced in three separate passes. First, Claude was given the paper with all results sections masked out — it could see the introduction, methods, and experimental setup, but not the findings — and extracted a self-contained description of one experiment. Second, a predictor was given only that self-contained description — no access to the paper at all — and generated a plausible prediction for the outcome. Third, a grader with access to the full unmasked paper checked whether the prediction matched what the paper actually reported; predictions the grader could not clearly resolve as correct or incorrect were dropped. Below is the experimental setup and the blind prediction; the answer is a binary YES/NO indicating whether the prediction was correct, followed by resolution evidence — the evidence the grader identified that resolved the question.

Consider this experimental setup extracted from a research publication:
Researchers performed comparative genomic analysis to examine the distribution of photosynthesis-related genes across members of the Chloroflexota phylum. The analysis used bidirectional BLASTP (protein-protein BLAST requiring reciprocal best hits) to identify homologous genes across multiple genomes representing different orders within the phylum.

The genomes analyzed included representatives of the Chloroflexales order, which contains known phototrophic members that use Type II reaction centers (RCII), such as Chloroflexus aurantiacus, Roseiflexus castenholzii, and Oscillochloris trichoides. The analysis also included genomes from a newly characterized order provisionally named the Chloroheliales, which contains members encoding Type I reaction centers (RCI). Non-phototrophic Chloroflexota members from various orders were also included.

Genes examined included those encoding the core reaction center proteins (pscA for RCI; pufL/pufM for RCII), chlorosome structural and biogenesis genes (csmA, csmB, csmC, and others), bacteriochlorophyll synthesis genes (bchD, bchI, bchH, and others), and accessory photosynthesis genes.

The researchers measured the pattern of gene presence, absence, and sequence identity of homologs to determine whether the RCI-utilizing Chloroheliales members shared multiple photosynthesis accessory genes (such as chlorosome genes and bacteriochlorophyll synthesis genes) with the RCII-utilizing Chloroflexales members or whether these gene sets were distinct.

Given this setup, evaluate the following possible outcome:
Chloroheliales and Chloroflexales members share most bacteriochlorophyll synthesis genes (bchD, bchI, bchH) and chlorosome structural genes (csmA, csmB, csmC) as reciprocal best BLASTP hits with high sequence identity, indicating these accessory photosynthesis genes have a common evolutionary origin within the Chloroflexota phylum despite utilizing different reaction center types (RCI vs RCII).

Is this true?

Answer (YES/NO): NO